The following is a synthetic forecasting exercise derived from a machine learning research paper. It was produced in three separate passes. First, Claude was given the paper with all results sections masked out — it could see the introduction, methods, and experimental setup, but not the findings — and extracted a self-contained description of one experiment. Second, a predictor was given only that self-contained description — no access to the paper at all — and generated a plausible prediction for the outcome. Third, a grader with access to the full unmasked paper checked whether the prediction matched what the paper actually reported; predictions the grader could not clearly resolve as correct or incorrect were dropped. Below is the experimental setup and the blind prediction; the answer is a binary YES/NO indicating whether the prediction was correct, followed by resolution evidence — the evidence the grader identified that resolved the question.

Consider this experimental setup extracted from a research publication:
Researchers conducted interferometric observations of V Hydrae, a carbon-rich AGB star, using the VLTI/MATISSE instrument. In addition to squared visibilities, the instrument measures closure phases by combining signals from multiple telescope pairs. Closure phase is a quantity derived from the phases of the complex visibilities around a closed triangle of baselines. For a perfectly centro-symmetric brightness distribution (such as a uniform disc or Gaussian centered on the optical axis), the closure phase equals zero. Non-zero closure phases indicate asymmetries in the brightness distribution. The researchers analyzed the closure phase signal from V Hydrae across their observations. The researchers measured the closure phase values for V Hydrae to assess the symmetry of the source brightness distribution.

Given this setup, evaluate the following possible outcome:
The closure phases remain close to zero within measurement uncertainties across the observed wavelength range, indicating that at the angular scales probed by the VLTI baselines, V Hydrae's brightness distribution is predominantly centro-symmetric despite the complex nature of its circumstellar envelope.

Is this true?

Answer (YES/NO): NO